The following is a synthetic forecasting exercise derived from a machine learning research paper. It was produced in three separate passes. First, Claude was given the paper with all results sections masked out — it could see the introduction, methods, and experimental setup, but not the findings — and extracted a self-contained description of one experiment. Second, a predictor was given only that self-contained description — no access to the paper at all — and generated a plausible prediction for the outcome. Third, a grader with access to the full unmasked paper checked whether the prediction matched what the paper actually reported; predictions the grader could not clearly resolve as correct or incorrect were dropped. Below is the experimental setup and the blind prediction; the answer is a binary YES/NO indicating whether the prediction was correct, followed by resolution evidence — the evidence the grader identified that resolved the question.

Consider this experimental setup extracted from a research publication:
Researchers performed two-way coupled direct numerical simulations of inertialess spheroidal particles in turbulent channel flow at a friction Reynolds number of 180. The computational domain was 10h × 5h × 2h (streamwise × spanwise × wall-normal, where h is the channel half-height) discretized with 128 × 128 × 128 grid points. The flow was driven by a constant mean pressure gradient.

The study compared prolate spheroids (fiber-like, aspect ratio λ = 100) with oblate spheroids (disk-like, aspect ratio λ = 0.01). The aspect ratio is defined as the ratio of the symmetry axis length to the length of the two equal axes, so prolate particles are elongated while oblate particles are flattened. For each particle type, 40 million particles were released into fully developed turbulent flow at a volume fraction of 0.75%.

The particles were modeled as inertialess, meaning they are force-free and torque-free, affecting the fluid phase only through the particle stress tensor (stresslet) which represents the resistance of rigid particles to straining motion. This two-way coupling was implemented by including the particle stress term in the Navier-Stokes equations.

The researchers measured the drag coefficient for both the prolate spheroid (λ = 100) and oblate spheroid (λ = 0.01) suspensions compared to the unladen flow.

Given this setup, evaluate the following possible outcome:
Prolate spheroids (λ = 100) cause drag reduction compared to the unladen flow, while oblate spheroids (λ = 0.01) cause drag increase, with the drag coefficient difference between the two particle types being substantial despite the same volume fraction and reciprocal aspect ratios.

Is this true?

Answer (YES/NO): NO